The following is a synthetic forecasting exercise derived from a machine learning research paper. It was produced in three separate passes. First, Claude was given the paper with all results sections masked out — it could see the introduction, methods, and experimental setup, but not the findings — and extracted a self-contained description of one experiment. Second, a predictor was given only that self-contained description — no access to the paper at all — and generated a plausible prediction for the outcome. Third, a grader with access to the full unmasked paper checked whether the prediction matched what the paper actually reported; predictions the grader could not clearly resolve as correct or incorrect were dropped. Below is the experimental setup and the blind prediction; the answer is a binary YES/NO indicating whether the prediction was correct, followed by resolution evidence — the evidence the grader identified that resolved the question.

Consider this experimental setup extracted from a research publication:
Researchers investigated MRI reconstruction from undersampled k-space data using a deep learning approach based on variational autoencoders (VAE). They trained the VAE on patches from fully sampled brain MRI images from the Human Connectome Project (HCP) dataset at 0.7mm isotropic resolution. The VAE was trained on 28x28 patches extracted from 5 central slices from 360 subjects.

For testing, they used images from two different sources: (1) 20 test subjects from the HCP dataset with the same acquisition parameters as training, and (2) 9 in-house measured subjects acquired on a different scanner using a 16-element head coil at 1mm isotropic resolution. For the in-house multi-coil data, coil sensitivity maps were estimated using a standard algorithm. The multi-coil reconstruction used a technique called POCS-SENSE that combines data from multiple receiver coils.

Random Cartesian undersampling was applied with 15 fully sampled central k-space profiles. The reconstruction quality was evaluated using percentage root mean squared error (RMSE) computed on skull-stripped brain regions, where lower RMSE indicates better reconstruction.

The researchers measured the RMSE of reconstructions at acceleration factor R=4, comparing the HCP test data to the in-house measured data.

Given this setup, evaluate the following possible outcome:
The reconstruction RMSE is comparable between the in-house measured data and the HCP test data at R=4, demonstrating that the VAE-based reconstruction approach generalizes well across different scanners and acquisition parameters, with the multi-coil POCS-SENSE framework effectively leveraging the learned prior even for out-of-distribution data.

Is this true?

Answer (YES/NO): NO